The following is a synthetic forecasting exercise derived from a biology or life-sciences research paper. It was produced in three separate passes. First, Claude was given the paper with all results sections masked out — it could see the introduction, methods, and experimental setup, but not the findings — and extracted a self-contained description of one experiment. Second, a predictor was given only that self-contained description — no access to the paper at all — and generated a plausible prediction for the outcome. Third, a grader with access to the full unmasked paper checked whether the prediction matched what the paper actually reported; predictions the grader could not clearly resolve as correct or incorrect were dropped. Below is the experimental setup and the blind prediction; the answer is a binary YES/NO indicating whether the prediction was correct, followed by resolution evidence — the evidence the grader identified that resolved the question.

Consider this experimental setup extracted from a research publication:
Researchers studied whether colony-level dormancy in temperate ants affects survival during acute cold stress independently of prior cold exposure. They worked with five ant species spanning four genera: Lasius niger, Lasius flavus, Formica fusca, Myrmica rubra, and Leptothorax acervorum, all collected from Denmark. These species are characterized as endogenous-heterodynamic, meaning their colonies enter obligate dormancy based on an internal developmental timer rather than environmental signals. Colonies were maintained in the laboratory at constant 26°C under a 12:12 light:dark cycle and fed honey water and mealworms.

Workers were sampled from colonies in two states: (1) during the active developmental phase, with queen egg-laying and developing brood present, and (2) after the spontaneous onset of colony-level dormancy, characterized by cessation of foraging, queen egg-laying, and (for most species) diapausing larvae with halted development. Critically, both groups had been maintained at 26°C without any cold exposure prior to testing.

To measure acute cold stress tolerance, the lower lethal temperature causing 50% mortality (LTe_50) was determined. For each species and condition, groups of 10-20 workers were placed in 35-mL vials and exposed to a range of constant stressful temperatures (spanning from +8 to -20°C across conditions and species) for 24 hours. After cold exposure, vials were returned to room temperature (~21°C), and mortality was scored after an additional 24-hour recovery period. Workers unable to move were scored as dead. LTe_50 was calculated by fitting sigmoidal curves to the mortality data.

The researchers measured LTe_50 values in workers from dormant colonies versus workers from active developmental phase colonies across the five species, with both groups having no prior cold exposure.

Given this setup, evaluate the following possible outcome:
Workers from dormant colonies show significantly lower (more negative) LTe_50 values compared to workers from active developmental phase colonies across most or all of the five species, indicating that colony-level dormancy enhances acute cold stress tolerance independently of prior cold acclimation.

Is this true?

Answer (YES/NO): YES